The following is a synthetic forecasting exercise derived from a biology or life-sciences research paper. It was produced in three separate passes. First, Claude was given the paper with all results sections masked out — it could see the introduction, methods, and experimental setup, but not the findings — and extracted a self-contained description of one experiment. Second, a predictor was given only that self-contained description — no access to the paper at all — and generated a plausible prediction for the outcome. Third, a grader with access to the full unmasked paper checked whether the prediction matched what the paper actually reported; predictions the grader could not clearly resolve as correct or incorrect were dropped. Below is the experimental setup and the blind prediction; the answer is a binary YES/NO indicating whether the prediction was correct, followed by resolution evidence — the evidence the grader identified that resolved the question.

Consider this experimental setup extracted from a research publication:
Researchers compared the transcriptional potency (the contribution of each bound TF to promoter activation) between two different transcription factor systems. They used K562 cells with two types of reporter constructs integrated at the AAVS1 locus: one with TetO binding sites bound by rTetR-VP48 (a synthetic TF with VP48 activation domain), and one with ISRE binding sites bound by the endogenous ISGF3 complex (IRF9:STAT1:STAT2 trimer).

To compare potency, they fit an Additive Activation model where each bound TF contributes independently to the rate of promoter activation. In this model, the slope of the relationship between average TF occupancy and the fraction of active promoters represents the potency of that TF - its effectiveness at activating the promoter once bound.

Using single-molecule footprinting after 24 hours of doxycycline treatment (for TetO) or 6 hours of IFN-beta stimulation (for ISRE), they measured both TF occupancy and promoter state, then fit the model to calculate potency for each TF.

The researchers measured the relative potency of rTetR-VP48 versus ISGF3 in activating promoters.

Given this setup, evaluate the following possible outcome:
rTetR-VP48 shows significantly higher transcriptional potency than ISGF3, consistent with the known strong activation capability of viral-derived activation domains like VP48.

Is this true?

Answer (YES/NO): NO